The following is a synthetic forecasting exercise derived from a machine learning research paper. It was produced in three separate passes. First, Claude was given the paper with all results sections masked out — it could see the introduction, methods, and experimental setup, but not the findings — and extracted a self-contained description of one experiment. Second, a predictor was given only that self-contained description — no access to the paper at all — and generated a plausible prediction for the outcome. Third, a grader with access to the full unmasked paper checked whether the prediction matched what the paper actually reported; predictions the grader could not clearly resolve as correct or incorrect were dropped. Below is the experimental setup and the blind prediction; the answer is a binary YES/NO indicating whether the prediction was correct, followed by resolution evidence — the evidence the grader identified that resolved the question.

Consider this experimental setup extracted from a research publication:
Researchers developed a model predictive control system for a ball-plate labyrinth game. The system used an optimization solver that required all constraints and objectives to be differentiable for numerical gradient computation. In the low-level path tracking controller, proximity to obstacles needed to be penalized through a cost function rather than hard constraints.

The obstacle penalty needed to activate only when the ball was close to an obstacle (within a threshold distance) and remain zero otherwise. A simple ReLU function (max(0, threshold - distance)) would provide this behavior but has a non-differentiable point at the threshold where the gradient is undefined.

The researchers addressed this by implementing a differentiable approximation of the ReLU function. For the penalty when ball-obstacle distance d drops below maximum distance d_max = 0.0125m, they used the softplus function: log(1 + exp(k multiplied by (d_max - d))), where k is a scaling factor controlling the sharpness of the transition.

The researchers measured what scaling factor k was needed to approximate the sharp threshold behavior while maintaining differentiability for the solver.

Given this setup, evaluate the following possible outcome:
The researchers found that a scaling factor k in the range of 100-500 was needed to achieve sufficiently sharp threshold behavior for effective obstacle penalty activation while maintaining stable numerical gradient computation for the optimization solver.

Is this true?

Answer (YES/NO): NO